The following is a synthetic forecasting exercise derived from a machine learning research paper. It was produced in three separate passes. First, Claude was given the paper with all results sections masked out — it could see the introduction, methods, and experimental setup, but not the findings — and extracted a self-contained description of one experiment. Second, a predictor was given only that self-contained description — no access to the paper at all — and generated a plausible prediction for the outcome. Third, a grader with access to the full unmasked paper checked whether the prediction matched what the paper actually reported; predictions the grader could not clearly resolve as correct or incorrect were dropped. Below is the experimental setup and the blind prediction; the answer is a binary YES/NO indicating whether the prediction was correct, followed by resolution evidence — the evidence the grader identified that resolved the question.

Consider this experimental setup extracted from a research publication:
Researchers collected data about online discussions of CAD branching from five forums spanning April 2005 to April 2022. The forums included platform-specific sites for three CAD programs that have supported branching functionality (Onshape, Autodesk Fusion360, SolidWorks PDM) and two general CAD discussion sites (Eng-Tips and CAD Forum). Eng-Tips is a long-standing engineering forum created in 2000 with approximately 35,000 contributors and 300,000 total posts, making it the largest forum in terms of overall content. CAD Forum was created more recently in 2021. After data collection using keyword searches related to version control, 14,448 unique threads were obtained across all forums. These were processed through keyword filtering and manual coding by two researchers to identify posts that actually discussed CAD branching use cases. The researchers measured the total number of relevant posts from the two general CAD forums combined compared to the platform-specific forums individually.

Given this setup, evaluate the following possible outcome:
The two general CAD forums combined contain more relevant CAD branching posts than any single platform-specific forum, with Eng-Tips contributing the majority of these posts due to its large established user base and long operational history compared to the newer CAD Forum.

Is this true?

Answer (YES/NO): NO